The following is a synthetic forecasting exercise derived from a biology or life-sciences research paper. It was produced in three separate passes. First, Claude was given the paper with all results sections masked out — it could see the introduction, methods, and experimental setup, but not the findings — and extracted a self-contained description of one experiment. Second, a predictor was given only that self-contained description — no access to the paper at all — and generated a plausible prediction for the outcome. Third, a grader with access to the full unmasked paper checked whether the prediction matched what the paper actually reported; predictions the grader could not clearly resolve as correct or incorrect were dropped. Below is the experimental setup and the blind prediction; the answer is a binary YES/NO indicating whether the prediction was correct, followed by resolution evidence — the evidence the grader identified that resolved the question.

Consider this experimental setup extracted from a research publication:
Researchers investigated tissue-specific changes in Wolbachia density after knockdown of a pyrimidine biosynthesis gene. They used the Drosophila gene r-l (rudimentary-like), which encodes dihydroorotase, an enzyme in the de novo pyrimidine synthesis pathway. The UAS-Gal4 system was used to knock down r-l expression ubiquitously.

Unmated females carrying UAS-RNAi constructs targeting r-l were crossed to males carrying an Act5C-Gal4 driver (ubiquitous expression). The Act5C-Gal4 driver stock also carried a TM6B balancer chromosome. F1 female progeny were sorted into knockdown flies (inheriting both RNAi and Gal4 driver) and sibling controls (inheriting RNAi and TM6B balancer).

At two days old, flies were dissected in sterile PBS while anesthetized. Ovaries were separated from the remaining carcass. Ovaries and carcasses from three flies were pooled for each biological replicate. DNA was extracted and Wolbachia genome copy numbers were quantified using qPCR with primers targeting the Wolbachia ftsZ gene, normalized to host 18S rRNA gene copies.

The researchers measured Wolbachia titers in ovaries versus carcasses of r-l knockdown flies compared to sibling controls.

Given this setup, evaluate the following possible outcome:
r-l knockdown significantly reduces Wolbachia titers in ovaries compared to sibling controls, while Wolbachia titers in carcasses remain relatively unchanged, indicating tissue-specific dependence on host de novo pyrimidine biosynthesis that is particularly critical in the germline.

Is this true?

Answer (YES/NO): NO